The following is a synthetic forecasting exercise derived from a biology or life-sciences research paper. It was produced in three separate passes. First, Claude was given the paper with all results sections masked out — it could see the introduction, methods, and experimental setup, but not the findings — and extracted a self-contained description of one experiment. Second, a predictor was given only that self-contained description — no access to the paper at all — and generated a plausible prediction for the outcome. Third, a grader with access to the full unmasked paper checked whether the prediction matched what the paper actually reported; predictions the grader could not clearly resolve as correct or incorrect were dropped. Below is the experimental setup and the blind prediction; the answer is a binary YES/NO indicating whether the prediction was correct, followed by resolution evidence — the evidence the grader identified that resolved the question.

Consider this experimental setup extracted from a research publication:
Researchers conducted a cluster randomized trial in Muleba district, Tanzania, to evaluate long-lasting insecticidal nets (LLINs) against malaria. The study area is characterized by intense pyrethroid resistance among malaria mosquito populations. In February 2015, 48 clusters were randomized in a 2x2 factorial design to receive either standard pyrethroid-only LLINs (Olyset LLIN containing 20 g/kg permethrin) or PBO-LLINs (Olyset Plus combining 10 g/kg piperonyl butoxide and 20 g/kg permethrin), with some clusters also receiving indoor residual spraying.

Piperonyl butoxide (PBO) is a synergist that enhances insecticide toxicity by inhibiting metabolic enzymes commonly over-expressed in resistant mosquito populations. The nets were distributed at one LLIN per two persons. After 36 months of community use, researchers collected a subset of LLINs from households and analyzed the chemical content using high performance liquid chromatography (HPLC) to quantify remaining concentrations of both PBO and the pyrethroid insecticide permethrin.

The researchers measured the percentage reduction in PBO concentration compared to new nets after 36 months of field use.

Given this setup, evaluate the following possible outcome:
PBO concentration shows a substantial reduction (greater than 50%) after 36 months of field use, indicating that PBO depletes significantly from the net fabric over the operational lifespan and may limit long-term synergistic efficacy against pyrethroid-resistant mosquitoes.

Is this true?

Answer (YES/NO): YES